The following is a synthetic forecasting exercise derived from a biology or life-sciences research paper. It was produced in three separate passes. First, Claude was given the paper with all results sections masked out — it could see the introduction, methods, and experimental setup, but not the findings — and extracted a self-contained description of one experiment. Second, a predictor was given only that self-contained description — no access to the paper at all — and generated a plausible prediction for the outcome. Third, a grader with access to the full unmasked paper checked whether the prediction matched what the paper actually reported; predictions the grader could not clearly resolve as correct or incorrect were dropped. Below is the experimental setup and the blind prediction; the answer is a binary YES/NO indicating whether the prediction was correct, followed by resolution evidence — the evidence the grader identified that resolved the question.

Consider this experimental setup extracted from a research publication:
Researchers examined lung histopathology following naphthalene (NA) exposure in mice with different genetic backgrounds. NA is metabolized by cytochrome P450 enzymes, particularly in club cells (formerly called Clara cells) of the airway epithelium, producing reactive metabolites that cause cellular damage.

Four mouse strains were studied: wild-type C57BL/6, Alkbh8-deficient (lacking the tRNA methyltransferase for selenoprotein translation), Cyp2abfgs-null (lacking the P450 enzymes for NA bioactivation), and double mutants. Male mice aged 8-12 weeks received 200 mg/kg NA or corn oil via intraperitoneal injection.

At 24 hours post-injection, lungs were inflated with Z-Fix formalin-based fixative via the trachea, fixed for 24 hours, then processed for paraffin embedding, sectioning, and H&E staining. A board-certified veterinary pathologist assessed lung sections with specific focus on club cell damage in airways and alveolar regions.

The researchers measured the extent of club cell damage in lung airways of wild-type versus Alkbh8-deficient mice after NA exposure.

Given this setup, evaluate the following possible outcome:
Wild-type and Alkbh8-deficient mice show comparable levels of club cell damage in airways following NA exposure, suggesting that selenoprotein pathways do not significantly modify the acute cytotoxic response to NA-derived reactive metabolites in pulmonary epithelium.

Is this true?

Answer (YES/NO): NO